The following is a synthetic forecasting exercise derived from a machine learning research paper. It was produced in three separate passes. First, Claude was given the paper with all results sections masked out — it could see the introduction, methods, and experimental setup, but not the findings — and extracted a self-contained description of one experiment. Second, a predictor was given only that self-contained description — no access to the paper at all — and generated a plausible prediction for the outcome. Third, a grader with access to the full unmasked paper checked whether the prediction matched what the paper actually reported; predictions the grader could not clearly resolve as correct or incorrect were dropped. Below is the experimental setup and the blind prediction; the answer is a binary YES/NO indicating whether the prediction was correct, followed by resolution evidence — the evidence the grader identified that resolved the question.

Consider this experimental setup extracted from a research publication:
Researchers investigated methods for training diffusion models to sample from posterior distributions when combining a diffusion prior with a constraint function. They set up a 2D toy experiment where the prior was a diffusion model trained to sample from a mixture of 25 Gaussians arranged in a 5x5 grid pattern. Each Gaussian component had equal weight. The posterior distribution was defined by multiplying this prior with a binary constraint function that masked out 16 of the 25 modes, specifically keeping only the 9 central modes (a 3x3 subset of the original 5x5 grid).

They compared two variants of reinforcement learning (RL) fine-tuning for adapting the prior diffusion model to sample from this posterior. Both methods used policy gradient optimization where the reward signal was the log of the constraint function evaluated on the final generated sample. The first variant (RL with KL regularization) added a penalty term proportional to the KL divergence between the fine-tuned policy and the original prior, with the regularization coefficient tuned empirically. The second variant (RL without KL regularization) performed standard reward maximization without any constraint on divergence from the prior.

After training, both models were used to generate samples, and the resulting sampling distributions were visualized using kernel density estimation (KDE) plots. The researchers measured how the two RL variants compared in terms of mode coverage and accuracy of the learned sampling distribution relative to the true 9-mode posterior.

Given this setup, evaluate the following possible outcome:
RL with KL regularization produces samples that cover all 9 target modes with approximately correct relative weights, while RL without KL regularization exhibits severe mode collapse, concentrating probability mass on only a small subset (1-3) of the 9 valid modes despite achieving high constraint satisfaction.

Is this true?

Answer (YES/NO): NO